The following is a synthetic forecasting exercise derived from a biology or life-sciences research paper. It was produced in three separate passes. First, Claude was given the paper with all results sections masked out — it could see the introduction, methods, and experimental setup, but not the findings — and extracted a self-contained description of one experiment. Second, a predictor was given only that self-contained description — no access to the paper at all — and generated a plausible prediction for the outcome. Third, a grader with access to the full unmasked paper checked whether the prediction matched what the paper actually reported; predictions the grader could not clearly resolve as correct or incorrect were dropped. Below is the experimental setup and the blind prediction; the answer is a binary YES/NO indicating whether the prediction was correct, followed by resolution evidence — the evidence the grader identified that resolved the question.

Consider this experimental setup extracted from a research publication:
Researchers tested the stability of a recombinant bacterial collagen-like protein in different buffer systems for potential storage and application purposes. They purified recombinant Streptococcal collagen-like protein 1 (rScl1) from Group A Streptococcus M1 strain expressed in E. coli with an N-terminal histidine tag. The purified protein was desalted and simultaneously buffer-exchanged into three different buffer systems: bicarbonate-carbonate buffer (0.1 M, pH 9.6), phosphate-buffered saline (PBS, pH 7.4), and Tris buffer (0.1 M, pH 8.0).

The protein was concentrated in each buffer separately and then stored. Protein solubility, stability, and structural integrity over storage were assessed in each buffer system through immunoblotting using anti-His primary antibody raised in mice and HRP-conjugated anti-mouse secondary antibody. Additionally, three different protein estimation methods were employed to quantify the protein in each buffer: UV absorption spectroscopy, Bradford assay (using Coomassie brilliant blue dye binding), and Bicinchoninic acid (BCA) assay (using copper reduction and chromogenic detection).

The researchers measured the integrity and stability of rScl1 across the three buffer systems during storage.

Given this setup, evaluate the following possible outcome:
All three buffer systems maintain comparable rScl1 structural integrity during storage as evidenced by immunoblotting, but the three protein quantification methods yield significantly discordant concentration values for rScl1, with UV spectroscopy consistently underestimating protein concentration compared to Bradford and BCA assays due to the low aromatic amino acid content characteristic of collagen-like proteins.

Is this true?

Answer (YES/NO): NO